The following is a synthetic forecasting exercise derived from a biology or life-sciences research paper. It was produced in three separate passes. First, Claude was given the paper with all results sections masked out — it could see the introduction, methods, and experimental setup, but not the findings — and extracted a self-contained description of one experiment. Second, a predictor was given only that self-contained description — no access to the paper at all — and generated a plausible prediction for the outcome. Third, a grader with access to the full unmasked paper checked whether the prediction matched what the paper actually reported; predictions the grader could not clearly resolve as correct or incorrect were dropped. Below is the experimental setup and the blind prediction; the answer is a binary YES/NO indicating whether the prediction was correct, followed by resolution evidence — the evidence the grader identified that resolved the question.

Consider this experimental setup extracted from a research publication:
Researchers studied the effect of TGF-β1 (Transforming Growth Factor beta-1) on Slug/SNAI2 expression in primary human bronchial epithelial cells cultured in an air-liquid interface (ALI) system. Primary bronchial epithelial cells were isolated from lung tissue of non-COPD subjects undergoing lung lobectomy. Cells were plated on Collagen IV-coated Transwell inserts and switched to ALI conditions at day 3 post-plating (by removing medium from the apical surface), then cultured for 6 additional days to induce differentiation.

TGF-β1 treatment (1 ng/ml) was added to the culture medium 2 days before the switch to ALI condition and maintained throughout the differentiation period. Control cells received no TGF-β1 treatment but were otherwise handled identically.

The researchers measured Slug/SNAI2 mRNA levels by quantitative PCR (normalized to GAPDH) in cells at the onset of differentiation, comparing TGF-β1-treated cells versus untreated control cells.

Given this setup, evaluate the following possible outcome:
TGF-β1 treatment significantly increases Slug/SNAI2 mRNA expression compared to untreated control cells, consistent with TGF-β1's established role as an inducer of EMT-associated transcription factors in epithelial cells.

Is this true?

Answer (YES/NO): YES